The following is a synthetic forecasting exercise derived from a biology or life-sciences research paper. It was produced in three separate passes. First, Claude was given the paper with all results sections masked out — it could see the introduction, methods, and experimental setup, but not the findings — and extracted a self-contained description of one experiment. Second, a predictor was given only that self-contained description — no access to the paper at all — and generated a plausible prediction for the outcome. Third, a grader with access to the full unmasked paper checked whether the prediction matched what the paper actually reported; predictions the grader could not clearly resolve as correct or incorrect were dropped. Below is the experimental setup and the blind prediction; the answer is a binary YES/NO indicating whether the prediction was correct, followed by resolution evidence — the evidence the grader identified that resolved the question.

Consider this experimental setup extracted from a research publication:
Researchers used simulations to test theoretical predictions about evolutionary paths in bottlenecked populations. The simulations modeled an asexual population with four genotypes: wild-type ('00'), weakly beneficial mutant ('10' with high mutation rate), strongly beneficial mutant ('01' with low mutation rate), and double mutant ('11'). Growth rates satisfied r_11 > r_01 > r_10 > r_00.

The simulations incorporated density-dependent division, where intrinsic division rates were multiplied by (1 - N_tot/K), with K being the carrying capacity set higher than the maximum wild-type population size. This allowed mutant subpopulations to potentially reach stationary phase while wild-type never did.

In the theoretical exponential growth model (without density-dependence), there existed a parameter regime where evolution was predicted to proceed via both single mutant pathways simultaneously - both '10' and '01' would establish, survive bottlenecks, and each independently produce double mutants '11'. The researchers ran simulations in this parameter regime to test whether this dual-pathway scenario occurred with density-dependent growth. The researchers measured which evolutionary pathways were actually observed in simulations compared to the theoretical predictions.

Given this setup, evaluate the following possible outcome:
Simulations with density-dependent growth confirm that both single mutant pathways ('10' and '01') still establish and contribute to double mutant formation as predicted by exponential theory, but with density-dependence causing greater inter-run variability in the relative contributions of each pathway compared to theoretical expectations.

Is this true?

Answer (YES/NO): NO